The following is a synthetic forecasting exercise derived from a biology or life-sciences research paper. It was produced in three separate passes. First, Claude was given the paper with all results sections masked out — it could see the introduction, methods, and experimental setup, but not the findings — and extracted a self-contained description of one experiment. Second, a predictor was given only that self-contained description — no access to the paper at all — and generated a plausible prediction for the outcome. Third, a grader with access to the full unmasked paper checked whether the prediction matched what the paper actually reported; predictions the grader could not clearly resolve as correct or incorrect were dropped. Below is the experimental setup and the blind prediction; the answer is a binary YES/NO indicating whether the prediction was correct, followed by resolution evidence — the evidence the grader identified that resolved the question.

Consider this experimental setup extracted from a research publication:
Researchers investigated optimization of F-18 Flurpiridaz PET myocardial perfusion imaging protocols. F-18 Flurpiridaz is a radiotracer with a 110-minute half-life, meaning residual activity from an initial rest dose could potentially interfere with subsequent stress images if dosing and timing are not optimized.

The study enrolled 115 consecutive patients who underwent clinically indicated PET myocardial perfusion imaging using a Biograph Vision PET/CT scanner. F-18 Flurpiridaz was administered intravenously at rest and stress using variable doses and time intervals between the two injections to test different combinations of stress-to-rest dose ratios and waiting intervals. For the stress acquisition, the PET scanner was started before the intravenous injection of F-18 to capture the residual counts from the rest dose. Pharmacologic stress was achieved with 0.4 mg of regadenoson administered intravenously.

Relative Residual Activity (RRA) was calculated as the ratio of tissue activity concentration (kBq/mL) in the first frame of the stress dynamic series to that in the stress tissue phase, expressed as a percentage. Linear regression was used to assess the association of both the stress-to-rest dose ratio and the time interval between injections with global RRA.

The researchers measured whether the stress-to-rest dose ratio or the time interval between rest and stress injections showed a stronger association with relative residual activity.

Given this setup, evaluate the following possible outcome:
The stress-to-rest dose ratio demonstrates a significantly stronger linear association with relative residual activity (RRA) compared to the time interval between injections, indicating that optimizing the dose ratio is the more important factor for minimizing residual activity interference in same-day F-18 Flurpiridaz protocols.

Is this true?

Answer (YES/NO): YES